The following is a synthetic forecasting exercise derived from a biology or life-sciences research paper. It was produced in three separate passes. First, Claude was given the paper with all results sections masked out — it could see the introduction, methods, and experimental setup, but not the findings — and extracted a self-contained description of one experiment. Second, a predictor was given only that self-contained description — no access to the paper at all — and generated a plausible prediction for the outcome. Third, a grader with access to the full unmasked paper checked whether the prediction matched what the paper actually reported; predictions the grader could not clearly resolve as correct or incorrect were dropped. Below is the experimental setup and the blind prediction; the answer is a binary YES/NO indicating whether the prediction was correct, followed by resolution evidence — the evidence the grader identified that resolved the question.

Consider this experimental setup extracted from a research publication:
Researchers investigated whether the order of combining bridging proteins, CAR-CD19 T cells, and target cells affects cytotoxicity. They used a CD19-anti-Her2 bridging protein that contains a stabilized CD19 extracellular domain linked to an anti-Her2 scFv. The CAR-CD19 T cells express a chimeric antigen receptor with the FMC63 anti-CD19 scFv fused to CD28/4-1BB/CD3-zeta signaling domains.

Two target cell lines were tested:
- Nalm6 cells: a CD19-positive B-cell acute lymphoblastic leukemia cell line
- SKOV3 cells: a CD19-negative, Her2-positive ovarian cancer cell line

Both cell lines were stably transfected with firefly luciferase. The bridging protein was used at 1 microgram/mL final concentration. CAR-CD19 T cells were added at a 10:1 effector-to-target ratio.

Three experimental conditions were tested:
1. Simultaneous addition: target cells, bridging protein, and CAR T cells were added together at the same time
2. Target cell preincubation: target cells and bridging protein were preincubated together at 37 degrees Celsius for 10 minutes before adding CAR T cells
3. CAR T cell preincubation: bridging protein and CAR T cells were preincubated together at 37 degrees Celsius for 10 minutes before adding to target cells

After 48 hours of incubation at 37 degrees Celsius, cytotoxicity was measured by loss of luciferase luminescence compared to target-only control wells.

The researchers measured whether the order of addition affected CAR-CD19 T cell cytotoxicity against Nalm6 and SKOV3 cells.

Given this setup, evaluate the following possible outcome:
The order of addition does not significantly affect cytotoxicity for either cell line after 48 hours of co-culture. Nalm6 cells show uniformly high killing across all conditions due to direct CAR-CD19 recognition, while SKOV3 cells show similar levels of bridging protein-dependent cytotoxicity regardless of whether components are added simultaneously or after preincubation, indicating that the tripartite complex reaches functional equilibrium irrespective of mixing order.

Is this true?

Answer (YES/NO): YES